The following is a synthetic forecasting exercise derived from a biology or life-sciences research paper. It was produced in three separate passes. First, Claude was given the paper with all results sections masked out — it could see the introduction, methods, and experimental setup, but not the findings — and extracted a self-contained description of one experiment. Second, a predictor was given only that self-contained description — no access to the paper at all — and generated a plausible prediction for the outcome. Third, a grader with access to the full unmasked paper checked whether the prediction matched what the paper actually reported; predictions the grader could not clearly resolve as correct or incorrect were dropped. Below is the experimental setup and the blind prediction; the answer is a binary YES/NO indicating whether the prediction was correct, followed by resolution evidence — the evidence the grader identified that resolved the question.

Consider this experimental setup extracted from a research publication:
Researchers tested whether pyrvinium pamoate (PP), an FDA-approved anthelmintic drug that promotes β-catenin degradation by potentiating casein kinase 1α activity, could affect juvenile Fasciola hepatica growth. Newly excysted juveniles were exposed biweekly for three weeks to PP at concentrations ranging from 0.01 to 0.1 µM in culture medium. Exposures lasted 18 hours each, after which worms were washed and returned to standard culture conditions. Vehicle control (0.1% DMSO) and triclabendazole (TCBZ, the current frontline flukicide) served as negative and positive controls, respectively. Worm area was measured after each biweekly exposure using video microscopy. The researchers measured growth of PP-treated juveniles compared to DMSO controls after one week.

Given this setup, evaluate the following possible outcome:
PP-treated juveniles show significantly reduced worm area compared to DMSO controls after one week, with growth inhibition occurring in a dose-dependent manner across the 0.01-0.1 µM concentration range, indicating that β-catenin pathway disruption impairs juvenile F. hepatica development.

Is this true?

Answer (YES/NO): NO